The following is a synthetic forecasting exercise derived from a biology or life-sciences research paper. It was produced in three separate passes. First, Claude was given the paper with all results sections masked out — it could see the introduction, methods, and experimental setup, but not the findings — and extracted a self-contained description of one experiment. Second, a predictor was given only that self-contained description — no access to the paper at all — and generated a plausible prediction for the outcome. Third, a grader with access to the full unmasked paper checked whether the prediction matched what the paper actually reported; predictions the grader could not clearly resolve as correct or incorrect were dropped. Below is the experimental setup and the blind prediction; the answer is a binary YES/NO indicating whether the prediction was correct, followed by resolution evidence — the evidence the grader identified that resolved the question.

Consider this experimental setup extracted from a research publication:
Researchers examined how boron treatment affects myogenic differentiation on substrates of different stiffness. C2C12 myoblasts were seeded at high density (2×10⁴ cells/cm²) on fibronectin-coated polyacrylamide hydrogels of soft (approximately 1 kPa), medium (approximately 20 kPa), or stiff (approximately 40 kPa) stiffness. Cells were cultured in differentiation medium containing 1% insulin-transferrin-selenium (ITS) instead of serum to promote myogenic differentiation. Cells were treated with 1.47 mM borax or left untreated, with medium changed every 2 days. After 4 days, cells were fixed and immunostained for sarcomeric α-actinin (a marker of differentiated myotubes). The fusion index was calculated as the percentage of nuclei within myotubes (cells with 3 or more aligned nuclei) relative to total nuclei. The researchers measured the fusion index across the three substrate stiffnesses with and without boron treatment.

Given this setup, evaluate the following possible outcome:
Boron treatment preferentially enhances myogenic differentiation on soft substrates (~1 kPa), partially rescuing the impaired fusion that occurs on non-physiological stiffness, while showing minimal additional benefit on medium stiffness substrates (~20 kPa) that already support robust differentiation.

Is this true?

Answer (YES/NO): NO